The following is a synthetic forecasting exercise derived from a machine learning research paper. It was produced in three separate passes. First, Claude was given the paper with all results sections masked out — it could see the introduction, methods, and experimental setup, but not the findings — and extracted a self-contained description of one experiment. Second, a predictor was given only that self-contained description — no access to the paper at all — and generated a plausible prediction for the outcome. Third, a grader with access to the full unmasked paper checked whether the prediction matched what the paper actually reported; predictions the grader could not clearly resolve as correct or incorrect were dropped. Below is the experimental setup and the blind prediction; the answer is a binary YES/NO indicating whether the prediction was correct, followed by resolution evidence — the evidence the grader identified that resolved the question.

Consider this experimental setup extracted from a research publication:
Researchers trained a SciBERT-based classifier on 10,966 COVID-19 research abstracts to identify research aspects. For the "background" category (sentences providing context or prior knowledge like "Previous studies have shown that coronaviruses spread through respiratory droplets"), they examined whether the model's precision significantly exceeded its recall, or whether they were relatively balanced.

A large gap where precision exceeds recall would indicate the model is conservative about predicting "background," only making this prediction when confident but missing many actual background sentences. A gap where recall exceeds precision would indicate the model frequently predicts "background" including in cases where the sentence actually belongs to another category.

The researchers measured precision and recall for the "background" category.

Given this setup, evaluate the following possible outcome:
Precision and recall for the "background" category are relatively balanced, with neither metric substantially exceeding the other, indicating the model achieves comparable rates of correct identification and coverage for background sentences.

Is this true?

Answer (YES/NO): YES